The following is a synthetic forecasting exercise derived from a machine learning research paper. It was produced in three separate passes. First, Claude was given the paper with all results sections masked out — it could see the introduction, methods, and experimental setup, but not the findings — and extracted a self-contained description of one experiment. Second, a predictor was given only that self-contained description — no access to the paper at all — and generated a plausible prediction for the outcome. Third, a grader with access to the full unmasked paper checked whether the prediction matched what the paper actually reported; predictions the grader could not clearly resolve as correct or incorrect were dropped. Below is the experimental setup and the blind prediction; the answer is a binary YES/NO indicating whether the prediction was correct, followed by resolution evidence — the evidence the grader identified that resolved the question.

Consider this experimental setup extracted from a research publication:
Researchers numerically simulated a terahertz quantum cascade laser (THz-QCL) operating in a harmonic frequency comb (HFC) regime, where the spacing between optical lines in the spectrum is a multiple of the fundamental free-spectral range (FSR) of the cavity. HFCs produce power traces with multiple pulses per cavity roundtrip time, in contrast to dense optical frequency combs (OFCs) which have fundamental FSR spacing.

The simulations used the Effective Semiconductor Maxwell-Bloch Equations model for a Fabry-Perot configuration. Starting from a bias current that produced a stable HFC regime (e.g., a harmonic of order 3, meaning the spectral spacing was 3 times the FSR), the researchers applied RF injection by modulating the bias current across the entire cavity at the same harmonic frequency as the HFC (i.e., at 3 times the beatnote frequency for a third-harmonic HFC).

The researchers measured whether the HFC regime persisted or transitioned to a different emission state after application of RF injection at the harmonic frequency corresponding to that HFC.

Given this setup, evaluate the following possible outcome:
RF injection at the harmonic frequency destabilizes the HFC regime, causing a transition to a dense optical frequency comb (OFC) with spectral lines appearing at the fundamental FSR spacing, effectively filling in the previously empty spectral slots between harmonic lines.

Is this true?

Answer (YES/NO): YES